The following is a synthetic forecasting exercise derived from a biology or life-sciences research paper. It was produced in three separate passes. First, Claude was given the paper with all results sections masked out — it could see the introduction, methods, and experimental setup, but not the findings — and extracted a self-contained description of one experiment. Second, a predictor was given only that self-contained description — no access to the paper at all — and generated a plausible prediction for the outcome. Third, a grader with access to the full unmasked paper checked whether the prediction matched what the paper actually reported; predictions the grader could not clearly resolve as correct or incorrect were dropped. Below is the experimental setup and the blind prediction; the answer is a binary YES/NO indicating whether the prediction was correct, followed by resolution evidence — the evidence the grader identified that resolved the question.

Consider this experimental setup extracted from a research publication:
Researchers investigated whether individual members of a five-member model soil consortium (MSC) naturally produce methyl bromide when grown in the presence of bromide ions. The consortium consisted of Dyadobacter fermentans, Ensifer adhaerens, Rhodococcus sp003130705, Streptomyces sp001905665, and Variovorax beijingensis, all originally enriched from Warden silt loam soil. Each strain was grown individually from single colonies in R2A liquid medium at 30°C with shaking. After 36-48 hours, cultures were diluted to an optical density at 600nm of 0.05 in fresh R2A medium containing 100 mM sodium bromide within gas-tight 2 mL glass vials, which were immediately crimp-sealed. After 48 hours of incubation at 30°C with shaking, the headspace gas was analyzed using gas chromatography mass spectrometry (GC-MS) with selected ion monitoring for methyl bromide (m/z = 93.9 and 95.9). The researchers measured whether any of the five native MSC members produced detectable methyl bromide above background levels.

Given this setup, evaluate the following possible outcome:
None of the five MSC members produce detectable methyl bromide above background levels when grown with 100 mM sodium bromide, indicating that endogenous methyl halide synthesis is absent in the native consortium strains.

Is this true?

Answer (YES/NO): NO